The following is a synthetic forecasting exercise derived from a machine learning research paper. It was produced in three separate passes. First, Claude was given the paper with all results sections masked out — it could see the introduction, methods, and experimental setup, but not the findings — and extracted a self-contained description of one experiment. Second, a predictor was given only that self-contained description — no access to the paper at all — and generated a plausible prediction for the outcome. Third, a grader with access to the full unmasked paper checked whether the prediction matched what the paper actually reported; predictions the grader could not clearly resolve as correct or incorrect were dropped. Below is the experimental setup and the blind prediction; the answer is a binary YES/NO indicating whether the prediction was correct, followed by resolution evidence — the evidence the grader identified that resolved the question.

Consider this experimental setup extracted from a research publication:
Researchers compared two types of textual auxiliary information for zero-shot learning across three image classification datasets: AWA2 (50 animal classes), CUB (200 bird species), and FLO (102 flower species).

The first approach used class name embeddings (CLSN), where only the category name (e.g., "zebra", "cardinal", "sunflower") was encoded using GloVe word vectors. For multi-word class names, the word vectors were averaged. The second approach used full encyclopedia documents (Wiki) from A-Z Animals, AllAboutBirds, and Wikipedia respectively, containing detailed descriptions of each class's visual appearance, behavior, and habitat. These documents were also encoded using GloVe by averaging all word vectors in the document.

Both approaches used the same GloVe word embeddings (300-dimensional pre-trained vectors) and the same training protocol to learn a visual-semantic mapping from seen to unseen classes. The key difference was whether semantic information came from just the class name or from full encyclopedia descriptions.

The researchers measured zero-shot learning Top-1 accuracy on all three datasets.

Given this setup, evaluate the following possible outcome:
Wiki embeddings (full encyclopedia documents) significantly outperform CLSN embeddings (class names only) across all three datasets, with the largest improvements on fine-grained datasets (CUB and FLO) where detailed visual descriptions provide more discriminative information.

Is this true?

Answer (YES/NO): NO